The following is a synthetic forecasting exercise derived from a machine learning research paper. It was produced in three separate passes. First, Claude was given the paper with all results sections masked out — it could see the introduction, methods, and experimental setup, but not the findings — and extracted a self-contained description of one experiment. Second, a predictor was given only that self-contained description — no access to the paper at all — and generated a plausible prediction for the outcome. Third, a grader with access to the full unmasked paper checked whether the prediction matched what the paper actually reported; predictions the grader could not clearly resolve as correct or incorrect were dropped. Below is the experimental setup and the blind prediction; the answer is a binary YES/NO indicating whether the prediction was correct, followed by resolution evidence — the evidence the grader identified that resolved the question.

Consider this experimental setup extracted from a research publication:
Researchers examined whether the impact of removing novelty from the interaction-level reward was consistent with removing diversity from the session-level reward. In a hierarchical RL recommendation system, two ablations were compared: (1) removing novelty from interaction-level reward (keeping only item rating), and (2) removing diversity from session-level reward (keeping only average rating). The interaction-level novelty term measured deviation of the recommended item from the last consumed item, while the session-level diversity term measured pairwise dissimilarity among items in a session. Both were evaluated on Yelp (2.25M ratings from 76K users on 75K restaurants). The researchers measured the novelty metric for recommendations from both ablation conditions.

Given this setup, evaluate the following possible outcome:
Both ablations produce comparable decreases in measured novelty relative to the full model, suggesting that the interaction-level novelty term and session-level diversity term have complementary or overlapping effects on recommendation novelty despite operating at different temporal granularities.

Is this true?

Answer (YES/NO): YES